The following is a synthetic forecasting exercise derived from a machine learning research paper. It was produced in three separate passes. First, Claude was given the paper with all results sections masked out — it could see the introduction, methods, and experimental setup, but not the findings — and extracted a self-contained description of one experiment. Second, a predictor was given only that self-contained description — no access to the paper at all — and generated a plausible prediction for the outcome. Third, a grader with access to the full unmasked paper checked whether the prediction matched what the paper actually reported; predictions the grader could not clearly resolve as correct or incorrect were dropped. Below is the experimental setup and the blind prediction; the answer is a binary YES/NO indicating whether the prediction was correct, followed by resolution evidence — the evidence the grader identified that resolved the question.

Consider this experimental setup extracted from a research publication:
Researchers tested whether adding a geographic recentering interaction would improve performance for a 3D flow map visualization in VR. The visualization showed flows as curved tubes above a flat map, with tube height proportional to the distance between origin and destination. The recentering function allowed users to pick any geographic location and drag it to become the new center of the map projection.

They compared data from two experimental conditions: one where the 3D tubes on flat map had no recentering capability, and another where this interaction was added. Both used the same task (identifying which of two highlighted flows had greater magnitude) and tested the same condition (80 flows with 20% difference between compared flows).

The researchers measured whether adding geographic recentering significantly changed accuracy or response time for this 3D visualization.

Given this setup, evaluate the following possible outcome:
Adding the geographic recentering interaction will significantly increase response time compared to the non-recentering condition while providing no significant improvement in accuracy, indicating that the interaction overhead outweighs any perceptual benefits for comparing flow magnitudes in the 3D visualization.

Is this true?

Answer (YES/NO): NO